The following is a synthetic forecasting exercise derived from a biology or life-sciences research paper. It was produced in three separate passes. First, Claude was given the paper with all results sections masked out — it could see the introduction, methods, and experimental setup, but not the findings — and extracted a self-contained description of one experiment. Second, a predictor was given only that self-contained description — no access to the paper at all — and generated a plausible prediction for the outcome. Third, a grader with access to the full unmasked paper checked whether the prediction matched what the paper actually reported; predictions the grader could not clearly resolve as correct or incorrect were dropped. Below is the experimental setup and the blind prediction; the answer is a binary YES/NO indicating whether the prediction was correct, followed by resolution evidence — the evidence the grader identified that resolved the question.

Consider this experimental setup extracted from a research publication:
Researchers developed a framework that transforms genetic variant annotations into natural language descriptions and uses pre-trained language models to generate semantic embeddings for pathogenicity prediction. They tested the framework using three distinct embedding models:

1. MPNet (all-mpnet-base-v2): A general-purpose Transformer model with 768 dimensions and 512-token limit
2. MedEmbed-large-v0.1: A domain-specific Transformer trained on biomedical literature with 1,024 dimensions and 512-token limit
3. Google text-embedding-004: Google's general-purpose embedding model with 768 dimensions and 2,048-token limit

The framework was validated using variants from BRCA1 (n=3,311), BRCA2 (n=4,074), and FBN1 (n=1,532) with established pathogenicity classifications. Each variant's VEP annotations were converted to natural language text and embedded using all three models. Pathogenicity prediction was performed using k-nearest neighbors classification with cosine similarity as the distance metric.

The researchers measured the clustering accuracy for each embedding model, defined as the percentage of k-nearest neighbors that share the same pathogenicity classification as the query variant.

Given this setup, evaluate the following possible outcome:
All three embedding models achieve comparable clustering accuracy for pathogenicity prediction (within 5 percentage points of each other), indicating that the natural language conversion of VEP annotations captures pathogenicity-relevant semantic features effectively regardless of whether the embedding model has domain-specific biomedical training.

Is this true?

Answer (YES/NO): YES